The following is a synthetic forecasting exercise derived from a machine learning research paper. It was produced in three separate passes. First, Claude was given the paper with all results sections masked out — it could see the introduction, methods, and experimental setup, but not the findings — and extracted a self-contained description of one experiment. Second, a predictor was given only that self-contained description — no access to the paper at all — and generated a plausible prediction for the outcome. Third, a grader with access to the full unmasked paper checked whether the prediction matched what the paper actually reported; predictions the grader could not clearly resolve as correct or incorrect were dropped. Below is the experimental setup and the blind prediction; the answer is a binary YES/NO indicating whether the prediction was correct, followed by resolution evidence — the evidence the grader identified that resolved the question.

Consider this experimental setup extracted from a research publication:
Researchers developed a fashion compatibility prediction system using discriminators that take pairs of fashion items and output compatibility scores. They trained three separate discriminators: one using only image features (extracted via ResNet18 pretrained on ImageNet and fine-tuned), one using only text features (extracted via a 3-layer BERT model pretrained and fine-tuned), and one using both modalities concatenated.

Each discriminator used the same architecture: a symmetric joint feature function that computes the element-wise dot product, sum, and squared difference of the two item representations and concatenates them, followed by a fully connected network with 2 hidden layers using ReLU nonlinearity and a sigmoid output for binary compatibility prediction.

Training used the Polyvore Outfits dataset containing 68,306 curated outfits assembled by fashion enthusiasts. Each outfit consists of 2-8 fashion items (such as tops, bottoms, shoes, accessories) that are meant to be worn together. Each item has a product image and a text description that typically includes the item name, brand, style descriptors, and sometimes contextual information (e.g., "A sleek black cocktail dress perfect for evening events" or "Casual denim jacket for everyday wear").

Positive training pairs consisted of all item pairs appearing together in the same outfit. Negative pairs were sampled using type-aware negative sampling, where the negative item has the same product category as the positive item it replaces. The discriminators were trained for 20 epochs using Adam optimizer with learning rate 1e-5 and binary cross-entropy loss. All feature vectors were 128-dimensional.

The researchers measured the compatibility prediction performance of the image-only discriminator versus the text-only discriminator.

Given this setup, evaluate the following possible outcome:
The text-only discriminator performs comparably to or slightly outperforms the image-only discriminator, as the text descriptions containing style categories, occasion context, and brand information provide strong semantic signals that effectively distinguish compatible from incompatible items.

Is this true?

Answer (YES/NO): NO